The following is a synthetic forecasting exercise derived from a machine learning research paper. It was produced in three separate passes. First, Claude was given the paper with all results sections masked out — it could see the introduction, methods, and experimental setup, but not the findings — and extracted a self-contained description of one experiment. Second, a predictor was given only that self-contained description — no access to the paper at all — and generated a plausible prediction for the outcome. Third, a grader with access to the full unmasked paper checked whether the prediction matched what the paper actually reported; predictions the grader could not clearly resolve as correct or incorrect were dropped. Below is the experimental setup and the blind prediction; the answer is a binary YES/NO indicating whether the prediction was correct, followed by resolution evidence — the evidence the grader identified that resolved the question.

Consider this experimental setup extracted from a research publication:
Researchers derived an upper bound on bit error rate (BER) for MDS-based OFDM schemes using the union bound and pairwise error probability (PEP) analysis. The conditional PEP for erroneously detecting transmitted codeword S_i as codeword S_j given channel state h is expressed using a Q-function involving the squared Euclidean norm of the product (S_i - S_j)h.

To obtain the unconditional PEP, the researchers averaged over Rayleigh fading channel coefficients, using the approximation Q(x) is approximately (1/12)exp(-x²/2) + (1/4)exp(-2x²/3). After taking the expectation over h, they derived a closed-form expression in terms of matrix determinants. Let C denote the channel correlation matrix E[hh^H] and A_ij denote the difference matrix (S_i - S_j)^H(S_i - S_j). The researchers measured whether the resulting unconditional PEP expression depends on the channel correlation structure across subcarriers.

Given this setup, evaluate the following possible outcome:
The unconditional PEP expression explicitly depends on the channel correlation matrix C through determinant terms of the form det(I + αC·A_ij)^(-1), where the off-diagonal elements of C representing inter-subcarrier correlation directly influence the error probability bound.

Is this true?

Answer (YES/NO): YES